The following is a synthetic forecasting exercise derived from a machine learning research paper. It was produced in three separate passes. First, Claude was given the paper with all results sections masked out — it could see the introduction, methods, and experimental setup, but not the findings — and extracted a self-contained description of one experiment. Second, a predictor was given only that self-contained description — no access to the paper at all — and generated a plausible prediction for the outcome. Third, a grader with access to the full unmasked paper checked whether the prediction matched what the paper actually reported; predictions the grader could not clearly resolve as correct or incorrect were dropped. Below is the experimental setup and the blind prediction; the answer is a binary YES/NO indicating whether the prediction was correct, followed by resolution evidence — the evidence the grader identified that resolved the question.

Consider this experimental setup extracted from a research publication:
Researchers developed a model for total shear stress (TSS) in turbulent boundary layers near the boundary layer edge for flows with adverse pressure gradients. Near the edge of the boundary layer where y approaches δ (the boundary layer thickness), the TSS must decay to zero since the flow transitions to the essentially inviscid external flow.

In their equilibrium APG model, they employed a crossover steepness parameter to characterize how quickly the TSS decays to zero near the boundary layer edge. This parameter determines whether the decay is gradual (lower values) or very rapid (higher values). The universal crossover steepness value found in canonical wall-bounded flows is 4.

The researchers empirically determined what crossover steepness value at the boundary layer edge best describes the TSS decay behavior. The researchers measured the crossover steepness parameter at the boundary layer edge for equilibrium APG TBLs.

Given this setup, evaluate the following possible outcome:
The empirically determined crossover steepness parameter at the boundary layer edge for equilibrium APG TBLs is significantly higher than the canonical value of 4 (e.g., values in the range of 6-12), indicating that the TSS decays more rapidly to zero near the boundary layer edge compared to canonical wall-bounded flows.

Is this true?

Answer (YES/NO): NO